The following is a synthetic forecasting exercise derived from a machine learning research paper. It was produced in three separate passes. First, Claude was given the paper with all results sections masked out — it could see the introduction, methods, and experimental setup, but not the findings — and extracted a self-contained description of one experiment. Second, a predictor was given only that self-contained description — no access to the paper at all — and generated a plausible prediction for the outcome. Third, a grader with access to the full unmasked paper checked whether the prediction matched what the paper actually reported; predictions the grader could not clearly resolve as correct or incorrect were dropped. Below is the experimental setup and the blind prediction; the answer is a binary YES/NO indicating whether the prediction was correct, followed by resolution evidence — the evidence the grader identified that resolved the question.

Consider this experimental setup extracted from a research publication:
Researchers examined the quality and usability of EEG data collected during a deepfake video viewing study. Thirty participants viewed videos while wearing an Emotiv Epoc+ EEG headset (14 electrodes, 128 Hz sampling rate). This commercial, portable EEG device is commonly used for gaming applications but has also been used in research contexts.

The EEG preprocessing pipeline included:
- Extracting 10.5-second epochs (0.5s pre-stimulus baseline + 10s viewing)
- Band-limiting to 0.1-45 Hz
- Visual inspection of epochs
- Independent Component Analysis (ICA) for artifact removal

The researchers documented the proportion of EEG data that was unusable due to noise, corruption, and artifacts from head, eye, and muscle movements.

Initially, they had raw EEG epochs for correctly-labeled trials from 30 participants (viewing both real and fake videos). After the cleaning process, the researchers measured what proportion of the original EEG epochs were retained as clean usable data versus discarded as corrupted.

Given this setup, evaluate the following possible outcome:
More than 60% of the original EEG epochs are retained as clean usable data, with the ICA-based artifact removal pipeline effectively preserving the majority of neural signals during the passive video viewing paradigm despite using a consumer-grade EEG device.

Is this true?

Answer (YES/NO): NO